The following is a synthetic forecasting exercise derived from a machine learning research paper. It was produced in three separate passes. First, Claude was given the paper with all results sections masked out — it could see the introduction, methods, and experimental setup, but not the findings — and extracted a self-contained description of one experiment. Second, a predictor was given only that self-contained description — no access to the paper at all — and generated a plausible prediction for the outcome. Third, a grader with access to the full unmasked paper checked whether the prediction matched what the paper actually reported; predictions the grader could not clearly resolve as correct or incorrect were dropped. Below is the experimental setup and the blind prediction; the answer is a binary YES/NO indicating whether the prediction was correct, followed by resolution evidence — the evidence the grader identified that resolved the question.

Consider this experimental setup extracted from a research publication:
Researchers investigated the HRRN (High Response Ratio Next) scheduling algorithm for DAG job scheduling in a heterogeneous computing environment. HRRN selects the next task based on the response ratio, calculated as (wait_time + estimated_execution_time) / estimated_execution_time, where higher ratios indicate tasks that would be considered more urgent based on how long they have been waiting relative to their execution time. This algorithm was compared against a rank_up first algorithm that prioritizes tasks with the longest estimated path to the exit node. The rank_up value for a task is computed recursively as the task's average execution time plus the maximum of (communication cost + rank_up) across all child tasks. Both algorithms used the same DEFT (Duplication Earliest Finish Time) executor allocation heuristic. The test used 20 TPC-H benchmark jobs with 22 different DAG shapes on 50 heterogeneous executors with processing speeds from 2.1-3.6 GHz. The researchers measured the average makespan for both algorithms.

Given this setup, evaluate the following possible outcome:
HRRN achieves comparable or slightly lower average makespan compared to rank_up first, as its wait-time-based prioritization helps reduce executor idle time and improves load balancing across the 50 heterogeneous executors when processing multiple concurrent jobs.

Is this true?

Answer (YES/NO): NO